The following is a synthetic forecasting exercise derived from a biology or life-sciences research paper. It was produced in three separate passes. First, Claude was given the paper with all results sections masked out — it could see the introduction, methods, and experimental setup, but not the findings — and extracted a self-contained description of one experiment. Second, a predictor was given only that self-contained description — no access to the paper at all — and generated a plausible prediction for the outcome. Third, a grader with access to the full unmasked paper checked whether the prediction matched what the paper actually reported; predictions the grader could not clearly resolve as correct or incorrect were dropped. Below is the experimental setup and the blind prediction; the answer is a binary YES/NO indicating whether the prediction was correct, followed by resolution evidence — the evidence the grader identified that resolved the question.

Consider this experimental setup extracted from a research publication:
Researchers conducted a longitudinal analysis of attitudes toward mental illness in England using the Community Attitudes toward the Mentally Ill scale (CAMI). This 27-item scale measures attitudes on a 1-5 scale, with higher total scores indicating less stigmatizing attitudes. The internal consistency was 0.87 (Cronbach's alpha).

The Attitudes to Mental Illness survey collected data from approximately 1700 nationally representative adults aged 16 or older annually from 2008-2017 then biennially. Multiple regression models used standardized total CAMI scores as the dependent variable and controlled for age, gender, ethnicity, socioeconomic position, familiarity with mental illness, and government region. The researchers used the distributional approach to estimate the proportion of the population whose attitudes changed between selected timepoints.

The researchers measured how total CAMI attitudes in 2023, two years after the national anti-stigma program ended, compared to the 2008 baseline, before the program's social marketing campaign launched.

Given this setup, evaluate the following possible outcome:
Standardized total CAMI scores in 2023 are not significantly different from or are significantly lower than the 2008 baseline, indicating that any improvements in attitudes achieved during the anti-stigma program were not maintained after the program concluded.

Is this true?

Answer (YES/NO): NO